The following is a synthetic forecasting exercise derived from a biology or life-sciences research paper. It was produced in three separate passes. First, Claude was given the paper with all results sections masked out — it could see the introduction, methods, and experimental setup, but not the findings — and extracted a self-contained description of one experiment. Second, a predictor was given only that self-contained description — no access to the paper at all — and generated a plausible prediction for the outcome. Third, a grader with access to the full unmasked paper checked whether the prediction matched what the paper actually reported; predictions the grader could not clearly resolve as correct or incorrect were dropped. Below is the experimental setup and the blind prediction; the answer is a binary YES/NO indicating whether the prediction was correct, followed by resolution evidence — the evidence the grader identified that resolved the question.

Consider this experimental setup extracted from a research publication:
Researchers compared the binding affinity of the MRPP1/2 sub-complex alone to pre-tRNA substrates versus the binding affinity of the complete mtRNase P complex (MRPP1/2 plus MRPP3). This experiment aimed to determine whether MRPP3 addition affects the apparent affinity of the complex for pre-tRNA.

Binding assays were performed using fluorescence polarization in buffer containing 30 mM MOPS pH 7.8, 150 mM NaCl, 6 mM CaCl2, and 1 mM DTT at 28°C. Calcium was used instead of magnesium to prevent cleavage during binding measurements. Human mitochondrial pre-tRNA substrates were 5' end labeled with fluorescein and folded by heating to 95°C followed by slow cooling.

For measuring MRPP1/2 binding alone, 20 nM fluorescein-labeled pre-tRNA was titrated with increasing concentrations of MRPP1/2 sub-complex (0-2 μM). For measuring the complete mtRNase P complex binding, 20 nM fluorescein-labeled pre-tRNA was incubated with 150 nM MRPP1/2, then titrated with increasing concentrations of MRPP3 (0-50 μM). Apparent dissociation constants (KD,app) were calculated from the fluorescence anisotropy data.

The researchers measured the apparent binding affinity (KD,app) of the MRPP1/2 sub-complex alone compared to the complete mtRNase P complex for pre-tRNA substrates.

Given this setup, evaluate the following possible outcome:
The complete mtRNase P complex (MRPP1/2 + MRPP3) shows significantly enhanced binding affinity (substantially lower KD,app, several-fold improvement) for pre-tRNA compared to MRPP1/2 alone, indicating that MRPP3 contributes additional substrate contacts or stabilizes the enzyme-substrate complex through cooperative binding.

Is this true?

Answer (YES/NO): NO